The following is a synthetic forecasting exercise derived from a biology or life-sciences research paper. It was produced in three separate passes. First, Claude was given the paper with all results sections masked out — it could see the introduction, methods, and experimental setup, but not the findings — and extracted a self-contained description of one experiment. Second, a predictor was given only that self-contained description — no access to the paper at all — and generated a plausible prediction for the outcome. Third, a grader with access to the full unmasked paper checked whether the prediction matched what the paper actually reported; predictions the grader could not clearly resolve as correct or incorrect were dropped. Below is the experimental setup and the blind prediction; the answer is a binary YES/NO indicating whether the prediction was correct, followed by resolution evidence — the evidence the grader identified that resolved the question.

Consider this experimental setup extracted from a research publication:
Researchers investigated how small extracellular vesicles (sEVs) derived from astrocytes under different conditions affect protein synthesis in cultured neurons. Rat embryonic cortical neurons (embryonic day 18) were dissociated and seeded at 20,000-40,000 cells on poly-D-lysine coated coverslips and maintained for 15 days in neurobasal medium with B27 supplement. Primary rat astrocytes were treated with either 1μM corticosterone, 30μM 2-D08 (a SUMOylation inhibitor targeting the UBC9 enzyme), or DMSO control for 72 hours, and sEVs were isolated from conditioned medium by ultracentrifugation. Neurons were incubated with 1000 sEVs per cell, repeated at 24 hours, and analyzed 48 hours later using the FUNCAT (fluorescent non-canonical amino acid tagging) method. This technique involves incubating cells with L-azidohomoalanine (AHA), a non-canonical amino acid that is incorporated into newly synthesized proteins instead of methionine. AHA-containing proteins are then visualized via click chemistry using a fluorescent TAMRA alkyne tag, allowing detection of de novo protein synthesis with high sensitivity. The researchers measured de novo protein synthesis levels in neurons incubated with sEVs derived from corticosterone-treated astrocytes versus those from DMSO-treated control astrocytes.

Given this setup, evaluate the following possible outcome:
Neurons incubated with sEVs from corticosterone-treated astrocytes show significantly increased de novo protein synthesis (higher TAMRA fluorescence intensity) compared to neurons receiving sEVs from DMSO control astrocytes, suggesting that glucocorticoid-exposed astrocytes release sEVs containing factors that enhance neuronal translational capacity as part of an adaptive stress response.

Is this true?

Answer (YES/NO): YES